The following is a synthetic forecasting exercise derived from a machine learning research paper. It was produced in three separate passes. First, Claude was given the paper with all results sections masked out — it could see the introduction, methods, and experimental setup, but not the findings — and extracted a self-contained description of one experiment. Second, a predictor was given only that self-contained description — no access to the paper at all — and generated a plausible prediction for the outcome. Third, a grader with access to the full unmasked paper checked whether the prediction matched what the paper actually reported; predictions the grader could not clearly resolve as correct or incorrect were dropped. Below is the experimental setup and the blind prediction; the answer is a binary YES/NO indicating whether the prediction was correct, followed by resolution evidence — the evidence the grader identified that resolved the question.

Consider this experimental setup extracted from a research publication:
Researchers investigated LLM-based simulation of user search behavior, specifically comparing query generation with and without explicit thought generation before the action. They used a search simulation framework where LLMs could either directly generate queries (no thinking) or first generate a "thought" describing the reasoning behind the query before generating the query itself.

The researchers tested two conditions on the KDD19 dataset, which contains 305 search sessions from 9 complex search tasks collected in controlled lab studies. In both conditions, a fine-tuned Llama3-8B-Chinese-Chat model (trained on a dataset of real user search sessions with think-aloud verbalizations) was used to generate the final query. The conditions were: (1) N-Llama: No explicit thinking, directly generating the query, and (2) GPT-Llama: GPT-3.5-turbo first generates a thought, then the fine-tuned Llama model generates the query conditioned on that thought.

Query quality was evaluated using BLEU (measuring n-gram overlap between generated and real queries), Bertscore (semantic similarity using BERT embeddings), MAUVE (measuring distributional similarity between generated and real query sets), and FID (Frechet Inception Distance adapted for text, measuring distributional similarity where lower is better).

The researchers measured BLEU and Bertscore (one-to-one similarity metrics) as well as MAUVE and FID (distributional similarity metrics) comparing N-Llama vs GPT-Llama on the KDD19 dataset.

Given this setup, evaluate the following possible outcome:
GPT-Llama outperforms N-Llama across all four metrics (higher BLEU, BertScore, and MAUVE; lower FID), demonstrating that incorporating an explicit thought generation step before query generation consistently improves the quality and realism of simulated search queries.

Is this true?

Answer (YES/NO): NO